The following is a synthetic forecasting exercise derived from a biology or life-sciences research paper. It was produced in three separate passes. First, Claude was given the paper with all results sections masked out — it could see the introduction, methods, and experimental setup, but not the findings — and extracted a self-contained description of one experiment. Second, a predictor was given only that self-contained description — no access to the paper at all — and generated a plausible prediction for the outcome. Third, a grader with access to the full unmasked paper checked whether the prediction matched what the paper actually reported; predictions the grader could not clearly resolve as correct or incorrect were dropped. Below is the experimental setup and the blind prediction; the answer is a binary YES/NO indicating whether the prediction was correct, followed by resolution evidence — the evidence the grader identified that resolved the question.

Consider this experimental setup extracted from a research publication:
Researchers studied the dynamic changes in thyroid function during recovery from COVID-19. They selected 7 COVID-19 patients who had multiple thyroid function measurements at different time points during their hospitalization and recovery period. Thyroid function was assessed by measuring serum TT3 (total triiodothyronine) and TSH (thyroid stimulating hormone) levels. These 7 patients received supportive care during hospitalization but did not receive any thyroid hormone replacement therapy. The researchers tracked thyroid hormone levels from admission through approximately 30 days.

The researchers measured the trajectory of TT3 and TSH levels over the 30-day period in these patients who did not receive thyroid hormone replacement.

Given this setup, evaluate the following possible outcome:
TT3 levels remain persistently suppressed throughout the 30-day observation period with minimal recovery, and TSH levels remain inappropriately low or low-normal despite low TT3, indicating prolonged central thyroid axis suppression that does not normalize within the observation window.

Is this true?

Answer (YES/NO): NO